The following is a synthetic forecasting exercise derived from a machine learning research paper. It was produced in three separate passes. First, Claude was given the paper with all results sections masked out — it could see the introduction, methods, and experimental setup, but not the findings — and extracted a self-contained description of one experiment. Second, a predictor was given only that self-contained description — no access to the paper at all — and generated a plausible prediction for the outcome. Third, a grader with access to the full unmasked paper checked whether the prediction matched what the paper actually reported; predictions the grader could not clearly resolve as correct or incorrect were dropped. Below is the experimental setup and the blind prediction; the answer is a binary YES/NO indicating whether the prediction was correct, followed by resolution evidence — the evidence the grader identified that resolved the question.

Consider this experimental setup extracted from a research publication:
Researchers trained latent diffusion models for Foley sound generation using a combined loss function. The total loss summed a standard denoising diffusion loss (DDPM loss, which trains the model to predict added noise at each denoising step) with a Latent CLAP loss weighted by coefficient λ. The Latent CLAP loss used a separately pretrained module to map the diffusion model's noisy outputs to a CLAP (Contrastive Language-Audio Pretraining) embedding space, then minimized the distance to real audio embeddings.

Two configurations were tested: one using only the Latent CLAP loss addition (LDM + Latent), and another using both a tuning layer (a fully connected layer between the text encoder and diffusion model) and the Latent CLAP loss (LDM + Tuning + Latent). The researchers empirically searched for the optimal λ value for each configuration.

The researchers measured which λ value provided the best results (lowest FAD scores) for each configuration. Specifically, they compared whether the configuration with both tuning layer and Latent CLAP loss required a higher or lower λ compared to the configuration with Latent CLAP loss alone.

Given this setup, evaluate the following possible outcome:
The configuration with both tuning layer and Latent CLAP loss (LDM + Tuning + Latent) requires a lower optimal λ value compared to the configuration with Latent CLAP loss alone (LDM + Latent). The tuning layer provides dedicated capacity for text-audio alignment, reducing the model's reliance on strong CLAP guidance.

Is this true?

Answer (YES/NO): YES